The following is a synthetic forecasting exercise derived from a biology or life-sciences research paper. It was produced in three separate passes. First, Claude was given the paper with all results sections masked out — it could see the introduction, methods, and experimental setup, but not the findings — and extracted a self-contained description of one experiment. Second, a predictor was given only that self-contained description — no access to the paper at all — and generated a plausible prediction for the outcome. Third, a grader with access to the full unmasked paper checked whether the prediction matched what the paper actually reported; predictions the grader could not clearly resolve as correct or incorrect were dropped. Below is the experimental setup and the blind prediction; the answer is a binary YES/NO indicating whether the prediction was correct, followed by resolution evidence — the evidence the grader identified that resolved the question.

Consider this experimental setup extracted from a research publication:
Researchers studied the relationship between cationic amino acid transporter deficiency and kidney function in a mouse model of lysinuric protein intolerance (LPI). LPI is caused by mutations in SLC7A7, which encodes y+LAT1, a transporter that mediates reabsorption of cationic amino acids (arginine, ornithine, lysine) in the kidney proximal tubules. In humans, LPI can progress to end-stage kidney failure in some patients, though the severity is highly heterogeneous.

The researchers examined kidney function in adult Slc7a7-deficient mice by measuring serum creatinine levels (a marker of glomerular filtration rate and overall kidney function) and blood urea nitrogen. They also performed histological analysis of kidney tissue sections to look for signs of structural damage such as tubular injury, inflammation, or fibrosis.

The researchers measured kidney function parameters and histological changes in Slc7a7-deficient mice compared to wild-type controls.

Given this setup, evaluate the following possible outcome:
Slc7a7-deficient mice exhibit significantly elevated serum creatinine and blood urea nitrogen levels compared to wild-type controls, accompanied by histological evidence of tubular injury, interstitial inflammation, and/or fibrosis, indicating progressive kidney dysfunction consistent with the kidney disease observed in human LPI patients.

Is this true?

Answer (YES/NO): NO